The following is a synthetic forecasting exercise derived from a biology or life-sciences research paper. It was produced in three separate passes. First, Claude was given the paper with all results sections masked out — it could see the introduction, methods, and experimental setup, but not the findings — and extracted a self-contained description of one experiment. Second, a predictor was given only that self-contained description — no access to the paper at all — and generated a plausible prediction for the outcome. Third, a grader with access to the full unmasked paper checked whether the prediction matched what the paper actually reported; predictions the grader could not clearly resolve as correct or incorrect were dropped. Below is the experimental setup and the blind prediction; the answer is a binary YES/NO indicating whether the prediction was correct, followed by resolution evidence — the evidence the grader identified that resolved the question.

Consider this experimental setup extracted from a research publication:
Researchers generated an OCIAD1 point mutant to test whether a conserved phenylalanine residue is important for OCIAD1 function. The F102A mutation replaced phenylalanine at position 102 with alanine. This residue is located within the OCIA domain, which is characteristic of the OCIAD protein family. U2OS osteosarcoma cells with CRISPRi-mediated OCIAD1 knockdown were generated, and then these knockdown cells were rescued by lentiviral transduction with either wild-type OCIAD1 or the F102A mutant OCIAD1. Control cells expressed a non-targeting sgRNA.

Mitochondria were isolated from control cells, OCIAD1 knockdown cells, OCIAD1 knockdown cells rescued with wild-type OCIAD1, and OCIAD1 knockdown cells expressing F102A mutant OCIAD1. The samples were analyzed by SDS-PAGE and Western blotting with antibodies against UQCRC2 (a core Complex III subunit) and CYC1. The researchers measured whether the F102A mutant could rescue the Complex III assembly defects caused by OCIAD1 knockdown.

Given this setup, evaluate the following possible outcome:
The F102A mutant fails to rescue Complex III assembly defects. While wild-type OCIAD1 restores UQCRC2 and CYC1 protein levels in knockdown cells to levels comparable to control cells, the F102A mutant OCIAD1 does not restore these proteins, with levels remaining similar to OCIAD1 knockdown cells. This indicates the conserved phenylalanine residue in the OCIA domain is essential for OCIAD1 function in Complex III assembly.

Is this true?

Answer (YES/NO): YES